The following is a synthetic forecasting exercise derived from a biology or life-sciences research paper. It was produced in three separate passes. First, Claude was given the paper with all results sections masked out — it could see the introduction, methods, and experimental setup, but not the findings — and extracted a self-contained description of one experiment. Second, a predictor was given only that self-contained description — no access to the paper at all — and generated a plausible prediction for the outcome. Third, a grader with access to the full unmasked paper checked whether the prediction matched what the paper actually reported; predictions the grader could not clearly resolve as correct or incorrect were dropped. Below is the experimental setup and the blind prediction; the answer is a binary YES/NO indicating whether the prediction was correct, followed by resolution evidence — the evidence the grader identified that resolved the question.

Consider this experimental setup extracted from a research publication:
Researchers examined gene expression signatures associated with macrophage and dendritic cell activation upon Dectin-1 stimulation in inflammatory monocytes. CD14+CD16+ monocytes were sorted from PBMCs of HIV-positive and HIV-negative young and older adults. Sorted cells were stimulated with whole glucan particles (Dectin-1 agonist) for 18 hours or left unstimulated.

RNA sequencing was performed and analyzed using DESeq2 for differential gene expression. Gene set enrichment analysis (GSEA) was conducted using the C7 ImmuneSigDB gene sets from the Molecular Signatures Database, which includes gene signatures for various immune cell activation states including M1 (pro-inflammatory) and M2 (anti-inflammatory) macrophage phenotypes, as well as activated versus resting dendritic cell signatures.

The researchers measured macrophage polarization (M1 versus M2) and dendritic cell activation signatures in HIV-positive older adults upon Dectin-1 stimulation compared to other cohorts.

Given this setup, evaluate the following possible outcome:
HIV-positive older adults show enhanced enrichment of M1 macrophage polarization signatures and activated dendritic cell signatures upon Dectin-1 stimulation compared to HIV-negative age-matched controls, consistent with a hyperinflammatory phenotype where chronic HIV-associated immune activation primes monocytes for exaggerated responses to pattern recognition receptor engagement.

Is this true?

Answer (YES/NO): YES